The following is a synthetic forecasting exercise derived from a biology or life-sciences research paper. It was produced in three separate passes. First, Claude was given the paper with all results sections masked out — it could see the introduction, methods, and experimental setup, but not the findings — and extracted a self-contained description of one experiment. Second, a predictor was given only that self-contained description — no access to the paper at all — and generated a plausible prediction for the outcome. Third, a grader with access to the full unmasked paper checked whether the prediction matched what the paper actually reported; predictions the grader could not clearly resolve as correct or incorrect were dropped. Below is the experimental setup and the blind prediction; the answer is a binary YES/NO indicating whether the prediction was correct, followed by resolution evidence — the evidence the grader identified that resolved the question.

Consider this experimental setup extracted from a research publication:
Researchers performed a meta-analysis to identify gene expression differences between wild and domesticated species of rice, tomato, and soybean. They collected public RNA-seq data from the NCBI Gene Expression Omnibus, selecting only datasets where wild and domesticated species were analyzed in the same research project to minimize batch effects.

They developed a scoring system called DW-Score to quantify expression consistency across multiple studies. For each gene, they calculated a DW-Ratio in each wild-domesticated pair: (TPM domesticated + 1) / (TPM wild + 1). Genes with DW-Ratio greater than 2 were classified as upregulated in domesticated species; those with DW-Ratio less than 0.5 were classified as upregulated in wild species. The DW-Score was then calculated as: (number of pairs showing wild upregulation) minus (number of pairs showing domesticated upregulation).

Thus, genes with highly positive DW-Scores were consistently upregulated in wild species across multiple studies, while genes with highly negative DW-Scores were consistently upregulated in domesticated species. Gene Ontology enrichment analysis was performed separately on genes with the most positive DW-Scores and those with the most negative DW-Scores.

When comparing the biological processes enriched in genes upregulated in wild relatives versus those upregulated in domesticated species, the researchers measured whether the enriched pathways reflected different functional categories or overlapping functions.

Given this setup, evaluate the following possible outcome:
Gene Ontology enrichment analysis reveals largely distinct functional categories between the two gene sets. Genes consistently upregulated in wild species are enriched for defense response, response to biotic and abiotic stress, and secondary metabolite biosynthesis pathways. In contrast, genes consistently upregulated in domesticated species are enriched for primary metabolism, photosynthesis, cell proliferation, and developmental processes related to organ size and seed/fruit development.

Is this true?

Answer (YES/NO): NO